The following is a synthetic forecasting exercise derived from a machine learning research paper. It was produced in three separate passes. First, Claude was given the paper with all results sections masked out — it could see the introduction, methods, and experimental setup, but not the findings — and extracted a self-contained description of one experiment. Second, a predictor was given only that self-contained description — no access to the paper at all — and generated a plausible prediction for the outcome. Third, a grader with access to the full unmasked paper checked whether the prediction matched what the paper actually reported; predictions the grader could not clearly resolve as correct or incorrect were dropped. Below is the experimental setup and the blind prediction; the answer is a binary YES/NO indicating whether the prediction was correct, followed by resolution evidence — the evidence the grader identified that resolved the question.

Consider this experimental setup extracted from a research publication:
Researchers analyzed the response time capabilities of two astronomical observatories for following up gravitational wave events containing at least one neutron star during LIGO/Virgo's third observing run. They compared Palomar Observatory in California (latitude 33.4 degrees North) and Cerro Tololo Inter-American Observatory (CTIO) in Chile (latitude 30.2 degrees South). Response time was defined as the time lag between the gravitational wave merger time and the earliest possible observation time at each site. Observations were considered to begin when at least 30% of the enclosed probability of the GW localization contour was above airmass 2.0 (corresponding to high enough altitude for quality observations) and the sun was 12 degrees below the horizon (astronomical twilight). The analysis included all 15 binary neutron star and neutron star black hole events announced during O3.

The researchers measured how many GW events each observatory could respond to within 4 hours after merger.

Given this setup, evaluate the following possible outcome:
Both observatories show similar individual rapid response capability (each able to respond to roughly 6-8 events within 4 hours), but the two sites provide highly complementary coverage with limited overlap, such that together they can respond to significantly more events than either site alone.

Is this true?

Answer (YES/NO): NO